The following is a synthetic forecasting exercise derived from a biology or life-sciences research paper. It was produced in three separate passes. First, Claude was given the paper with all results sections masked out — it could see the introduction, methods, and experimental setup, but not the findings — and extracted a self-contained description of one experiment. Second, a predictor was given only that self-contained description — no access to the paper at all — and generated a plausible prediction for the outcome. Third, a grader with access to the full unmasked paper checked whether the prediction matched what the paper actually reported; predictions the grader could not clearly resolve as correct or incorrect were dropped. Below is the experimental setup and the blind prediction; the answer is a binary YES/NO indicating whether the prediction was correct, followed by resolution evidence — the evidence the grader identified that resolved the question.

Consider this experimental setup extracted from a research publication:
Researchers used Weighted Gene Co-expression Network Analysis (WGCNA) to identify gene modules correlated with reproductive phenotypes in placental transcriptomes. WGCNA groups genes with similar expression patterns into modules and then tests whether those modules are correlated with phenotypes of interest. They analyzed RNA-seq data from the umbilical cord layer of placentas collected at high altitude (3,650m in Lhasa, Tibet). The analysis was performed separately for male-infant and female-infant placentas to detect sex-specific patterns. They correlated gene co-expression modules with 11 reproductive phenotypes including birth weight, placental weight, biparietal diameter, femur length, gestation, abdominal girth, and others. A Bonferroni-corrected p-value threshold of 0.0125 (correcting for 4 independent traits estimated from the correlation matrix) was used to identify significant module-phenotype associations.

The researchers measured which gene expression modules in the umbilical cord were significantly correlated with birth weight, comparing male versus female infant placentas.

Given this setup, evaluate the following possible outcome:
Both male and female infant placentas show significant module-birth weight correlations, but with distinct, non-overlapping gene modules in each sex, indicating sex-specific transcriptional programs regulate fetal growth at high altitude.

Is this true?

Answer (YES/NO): NO